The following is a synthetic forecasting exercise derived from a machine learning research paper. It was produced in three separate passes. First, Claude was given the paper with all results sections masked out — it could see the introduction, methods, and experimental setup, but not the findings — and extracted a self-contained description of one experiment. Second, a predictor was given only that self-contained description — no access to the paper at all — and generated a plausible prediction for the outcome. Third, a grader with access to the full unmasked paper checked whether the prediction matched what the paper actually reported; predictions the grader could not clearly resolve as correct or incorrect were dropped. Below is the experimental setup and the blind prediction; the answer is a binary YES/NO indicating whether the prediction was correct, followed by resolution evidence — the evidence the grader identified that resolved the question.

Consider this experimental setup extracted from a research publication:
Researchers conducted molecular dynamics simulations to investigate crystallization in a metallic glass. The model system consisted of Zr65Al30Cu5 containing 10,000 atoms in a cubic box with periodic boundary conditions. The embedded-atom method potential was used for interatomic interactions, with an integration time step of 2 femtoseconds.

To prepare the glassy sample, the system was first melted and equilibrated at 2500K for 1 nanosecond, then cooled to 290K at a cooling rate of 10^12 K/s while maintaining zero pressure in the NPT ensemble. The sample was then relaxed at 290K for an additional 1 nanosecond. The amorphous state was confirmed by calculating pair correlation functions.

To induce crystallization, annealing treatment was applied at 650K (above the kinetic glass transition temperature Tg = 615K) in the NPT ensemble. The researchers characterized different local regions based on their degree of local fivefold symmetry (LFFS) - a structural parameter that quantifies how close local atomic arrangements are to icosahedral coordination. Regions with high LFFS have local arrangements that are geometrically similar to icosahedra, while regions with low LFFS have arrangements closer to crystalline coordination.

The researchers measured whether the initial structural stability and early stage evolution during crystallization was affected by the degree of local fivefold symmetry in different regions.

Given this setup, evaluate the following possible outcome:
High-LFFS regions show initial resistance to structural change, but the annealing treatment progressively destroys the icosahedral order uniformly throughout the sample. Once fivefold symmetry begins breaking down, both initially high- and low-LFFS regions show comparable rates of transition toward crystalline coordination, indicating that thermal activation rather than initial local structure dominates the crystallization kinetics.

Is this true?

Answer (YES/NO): NO